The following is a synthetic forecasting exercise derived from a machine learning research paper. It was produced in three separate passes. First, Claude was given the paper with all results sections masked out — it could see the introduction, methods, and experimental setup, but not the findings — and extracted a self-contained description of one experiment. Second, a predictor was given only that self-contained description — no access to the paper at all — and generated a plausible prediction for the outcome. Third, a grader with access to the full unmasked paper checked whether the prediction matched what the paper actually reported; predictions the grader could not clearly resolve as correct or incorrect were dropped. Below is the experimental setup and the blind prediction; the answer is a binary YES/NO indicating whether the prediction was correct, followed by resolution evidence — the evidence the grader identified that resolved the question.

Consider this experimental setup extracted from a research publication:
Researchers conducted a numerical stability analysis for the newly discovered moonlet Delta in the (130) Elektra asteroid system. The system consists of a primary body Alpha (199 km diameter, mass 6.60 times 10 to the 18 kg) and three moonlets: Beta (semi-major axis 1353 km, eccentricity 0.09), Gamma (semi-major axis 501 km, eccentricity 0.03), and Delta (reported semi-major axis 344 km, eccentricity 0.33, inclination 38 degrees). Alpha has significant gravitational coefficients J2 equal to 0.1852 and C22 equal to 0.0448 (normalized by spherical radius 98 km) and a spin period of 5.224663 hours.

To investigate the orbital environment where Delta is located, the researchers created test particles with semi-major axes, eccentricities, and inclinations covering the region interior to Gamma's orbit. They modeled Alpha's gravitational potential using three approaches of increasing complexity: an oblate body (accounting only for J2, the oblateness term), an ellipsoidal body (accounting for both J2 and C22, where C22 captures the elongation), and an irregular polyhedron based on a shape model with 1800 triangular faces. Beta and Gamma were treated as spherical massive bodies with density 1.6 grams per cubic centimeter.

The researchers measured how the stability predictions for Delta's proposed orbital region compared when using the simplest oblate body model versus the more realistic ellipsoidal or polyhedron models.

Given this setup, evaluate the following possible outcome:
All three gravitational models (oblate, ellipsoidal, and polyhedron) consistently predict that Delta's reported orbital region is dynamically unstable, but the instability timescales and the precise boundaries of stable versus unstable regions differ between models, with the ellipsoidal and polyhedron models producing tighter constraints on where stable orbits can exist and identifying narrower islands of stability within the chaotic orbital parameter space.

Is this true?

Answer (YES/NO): NO